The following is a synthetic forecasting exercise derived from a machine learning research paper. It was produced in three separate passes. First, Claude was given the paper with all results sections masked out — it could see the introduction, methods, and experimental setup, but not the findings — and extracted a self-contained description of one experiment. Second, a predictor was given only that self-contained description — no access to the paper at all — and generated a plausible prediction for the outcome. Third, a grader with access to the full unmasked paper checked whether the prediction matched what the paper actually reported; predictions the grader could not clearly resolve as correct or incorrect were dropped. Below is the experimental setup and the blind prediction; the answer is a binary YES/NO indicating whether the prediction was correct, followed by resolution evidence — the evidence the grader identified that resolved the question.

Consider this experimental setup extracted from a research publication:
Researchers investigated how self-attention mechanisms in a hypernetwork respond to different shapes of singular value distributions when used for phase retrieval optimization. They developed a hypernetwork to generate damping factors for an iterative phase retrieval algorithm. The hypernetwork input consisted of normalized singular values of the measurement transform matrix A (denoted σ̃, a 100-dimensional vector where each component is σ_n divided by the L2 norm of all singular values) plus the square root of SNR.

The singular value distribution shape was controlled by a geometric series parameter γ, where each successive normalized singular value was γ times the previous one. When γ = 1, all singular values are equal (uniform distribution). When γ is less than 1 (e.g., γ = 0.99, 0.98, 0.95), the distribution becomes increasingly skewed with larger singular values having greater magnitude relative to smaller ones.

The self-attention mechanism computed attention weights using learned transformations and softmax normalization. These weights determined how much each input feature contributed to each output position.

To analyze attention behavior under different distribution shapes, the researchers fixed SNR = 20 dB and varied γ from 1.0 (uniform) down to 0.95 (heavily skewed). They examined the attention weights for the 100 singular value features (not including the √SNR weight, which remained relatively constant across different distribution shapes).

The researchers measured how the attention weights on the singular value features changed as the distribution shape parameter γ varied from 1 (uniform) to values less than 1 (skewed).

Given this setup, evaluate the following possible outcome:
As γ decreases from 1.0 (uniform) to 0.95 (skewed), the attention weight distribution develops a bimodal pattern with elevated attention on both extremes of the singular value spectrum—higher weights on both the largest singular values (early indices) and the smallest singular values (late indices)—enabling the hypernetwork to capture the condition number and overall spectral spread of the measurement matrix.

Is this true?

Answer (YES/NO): NO